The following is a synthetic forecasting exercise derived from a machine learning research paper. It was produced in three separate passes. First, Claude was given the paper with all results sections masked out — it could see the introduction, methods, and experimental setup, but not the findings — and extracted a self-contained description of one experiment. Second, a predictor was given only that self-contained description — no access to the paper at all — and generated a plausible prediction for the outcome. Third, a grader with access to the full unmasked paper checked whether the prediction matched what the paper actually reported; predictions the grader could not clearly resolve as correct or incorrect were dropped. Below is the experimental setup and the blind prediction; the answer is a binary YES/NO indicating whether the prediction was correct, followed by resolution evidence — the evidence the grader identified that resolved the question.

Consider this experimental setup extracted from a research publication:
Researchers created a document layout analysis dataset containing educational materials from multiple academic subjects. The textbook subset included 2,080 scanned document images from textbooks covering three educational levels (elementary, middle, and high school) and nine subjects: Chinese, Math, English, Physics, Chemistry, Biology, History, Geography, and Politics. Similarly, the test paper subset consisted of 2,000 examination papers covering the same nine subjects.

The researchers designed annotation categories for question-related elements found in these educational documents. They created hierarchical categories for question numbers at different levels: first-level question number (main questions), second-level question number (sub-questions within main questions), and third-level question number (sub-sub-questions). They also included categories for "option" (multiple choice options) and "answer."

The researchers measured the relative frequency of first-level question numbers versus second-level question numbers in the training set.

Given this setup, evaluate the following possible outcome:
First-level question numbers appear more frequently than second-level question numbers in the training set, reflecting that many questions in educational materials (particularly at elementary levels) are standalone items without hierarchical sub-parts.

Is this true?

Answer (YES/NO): YES